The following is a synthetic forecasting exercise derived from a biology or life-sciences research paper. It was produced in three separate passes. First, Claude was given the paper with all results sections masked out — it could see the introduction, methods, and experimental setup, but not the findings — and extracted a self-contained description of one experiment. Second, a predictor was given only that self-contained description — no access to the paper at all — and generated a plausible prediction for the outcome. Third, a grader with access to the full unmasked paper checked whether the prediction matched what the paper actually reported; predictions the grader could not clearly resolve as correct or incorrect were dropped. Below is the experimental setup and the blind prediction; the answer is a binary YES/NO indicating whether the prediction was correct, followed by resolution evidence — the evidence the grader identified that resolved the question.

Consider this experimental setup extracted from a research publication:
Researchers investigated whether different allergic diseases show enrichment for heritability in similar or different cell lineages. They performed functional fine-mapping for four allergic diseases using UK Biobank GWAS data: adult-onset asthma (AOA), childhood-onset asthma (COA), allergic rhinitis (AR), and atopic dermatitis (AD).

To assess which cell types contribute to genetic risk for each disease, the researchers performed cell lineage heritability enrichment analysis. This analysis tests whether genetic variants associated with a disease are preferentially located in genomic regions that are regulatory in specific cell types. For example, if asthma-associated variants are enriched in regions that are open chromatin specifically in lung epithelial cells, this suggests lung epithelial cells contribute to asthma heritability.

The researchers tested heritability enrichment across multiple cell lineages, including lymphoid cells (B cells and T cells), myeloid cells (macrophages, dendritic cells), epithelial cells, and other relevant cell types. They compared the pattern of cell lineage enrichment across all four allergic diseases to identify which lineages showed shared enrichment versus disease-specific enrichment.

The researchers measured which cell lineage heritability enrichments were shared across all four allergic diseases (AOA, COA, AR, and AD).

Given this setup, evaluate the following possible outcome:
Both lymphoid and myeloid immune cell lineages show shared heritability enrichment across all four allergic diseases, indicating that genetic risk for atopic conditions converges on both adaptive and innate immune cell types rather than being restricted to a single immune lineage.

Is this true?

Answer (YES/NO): NO